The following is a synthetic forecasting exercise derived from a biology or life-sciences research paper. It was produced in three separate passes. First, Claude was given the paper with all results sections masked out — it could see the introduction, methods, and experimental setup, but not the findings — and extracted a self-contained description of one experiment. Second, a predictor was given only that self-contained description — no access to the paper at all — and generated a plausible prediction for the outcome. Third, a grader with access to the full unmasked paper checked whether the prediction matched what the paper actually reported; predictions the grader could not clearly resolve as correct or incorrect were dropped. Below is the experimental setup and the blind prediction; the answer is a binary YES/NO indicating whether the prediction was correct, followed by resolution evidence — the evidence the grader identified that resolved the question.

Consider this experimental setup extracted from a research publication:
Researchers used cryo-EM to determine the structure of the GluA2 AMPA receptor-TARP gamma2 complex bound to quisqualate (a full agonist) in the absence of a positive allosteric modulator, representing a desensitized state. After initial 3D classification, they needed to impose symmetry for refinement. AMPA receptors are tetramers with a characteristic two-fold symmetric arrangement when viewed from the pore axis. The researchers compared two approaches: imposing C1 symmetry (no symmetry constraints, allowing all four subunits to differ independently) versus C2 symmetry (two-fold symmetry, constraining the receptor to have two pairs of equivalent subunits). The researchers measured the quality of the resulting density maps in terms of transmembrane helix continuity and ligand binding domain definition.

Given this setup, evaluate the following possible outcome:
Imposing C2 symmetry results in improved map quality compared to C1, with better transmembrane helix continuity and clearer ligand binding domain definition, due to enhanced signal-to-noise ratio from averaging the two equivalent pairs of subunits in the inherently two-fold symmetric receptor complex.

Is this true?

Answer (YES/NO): YES